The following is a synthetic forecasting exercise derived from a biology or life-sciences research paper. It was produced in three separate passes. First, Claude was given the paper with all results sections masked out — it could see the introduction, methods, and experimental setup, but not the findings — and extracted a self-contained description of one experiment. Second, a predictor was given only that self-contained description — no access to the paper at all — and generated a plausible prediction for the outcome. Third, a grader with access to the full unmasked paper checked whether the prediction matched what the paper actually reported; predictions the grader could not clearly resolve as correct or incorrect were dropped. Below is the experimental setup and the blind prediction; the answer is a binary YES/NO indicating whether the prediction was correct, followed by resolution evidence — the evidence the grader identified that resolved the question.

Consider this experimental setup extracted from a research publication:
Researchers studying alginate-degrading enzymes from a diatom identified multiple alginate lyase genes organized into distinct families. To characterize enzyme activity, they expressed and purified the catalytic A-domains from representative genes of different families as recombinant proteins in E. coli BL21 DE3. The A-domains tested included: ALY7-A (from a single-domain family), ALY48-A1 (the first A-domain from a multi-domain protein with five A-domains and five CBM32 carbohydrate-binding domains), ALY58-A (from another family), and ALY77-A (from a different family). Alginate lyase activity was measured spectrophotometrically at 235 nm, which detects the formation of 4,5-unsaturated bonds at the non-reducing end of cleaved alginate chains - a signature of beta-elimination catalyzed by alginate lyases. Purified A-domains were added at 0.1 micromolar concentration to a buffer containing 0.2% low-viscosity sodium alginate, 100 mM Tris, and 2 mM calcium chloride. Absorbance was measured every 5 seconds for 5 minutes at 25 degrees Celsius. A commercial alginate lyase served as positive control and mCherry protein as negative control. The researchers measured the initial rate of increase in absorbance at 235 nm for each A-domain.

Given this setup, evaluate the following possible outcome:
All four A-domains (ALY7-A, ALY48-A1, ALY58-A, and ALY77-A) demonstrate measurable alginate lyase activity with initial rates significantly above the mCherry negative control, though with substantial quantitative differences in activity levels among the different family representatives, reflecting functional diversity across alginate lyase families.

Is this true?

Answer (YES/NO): NO